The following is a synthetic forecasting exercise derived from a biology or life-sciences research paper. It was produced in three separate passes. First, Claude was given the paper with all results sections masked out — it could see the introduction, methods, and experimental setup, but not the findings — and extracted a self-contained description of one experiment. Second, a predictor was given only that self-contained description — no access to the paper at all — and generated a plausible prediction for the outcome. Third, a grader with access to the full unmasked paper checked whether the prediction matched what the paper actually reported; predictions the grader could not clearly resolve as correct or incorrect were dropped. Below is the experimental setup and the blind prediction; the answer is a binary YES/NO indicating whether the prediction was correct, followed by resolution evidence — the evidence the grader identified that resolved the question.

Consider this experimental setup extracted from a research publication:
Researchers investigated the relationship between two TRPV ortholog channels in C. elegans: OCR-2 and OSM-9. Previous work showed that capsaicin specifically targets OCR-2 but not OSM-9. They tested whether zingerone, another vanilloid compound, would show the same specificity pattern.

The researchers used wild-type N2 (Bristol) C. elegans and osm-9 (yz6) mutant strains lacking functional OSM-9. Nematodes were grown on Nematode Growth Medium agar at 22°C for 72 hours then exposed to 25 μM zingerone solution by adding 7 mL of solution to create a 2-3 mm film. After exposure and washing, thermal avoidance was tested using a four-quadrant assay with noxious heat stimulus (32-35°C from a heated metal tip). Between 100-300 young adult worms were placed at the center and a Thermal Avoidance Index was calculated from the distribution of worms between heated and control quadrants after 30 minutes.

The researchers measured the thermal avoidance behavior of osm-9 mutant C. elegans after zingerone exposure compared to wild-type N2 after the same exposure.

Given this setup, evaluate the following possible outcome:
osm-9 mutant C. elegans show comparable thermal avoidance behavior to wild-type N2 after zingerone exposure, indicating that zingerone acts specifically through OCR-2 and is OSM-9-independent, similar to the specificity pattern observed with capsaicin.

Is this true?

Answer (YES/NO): YES